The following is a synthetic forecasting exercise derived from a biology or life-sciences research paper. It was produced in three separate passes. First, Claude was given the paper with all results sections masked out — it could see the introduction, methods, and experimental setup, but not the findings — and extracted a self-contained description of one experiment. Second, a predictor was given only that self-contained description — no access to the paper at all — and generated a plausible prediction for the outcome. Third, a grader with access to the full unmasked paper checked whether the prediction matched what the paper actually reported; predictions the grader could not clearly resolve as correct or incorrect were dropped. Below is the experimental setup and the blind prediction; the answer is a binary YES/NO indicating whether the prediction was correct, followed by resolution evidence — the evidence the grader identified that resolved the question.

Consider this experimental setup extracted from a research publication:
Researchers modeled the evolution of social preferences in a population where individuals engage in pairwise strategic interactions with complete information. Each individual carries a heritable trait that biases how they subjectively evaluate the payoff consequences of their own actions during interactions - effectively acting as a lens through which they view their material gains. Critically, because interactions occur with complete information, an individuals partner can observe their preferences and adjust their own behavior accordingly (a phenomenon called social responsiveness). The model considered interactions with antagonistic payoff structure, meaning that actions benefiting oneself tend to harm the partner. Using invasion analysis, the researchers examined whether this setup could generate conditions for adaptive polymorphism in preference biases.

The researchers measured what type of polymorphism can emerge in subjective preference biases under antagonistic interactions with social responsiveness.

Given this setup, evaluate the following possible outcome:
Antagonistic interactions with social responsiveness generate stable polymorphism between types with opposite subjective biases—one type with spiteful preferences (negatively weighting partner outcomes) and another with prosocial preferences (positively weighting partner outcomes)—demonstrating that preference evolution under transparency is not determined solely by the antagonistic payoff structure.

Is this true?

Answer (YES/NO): NO